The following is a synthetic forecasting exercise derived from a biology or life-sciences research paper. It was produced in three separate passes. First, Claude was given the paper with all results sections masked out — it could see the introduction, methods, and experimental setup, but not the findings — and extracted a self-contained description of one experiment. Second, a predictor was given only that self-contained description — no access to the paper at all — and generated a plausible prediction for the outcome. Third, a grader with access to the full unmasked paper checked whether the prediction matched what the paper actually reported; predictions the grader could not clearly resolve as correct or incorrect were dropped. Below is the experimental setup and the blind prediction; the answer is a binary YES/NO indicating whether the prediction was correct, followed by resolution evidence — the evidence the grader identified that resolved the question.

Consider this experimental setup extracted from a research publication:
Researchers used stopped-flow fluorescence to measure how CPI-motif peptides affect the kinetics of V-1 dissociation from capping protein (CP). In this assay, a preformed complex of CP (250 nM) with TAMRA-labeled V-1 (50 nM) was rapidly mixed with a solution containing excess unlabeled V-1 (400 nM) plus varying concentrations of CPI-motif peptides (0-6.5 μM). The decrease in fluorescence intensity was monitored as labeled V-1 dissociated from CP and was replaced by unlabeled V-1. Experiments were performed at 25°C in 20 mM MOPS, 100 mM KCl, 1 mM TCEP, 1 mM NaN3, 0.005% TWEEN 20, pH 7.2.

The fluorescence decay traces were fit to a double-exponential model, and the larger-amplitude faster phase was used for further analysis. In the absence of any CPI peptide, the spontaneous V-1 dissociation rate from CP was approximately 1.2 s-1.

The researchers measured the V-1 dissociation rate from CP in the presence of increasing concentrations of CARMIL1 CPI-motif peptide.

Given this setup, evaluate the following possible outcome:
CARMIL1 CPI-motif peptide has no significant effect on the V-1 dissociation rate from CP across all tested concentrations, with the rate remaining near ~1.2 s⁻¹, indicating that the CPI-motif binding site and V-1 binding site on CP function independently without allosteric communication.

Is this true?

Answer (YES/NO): NO